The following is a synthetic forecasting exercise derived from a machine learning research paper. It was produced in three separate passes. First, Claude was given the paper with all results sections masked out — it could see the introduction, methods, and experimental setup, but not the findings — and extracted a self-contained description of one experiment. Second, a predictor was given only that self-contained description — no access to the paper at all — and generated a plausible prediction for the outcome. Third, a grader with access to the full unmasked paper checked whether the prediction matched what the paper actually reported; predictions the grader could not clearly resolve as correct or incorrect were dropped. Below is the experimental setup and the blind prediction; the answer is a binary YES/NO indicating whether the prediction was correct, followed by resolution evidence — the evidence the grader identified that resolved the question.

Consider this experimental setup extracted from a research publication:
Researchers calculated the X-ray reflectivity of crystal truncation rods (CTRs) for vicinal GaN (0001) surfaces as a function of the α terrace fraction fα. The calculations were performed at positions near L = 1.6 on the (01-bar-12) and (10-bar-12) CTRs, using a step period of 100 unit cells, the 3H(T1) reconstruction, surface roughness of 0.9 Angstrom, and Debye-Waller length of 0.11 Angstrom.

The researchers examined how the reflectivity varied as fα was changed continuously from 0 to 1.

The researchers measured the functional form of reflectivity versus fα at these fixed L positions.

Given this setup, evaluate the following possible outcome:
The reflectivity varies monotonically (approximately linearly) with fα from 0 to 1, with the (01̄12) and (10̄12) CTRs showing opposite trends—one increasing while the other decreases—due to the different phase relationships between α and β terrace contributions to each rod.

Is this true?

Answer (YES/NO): YES